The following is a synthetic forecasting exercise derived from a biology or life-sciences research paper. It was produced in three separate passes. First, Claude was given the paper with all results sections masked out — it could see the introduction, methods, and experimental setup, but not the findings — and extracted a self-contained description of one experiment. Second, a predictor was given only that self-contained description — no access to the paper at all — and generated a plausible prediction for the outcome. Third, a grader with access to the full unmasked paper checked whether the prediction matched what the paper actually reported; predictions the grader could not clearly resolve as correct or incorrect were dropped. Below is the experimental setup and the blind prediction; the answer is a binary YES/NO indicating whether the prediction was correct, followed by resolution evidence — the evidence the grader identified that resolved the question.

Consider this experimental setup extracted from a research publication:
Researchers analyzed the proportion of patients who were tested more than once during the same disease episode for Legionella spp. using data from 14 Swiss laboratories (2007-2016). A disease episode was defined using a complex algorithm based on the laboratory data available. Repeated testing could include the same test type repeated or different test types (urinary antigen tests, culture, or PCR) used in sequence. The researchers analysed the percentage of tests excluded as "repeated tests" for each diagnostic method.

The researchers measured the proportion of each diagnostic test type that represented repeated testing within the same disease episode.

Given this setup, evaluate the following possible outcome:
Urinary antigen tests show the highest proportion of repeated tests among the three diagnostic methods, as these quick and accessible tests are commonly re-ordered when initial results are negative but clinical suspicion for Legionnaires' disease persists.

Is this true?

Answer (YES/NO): NO